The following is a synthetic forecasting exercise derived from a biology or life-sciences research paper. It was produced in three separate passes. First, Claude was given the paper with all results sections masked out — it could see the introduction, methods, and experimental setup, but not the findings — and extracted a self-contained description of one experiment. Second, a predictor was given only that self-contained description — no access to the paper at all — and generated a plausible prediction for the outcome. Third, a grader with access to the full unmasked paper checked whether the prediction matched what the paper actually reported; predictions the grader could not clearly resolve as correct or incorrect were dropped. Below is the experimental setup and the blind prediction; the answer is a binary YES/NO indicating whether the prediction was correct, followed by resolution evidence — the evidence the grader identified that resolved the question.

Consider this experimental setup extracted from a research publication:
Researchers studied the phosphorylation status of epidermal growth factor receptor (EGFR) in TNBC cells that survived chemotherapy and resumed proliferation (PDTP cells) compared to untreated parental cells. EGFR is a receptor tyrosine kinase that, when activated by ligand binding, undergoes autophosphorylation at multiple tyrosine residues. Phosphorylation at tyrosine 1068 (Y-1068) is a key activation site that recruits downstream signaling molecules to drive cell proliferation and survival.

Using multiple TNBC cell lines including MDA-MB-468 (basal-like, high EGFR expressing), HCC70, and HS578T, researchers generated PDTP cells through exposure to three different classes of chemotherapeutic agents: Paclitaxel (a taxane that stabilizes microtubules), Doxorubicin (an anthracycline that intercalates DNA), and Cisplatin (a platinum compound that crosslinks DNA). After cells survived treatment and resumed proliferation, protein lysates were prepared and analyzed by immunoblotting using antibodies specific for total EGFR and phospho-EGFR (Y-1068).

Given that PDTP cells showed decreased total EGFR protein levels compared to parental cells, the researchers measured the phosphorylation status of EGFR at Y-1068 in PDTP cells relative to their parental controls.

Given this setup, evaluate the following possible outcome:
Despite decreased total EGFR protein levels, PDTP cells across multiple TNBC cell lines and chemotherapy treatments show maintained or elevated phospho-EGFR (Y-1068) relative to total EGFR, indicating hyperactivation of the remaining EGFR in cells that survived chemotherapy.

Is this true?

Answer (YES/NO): YES